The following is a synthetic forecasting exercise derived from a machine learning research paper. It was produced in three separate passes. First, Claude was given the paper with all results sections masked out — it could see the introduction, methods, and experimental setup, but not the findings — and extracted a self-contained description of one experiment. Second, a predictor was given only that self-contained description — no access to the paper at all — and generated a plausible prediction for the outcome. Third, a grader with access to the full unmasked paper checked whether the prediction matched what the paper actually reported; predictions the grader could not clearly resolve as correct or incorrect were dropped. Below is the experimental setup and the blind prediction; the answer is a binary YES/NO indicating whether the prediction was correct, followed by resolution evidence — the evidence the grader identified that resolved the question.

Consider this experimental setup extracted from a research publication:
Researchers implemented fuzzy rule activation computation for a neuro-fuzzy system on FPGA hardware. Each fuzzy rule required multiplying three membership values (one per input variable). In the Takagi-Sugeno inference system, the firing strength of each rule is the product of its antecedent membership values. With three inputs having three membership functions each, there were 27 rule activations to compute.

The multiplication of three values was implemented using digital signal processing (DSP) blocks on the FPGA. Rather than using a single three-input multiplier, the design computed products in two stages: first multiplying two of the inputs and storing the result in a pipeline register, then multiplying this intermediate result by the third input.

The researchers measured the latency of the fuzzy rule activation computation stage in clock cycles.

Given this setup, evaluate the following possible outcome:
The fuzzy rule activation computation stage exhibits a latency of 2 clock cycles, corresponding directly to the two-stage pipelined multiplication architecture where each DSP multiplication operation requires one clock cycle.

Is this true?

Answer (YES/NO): YES